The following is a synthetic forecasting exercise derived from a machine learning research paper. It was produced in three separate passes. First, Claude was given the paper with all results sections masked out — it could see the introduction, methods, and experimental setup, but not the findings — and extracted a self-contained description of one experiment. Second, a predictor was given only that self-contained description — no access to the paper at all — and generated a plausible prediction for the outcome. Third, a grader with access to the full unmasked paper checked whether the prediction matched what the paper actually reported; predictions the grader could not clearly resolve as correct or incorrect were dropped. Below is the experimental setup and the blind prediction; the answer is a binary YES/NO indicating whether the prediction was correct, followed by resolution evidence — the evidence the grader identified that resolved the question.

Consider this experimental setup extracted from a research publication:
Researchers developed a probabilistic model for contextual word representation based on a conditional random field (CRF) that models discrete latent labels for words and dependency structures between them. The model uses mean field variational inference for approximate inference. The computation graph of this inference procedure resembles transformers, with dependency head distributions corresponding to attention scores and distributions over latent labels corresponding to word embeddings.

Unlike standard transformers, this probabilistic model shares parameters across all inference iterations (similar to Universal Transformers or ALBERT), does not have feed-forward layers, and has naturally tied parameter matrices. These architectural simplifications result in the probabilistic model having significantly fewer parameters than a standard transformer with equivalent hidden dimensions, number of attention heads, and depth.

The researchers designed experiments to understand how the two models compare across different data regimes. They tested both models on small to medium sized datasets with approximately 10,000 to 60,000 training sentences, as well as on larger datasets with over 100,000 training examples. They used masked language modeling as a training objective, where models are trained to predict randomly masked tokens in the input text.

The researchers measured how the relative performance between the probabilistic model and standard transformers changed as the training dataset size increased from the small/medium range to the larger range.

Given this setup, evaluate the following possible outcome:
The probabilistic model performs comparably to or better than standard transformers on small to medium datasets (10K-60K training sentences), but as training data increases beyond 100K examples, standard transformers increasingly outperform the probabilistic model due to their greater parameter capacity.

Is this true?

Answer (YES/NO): YES